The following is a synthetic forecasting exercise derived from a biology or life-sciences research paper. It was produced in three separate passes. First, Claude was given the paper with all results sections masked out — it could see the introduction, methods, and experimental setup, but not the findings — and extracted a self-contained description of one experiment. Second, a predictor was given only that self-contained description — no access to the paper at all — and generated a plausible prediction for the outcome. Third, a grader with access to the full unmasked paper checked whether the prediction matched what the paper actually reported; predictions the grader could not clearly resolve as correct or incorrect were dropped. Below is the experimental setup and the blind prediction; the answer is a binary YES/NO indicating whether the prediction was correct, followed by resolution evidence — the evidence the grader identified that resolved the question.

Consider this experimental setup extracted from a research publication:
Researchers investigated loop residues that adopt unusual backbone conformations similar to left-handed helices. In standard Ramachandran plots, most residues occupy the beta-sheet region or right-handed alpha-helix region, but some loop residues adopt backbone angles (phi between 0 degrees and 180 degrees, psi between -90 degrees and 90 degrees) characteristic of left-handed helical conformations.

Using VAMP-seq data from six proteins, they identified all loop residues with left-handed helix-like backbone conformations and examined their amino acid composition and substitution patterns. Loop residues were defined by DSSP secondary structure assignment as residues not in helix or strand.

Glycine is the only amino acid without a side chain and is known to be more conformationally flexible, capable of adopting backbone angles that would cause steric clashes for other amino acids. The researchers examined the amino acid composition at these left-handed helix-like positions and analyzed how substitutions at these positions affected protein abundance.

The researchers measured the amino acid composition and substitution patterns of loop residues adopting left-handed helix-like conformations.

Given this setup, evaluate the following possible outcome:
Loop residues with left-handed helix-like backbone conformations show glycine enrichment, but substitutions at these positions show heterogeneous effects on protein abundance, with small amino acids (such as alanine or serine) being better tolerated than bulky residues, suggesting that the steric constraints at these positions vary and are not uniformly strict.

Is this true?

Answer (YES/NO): NO